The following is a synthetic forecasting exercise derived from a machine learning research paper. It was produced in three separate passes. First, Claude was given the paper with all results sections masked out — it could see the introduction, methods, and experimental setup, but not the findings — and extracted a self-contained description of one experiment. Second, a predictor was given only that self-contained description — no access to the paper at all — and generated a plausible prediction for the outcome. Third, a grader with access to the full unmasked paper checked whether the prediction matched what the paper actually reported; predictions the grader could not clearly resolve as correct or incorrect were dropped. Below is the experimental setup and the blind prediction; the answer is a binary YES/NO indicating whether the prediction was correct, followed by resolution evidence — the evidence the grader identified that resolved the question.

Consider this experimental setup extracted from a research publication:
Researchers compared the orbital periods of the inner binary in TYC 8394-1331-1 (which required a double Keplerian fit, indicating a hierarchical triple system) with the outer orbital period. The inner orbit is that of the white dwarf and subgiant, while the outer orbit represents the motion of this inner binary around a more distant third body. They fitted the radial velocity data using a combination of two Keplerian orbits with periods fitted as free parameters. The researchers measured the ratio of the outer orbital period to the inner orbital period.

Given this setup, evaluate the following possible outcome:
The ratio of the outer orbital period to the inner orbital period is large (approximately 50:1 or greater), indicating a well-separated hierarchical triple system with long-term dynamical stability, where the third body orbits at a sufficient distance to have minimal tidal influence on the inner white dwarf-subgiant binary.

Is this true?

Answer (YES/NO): NO